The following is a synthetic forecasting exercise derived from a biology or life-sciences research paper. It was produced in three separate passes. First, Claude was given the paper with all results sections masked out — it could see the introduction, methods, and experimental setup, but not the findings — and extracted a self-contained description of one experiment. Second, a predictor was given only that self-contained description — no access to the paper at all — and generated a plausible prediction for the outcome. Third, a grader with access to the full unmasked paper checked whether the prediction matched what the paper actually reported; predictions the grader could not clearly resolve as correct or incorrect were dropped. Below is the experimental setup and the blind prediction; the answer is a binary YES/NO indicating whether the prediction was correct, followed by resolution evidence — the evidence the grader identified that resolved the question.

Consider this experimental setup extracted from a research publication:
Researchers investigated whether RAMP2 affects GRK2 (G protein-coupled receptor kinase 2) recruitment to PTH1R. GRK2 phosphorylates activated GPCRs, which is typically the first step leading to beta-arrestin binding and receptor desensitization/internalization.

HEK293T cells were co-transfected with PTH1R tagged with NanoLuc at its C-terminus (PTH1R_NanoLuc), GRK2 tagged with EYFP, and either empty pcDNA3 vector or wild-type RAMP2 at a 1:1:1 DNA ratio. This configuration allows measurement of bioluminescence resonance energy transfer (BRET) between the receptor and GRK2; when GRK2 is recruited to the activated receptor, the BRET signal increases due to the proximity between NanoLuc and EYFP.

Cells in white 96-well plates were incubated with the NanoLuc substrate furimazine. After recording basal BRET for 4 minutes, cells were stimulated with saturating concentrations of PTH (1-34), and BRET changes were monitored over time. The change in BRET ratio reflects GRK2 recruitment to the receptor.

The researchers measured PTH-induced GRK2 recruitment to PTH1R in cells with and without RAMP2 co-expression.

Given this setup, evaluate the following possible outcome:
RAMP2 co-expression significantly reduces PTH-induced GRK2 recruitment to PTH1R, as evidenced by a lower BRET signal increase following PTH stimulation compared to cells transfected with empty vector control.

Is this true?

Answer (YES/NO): NO